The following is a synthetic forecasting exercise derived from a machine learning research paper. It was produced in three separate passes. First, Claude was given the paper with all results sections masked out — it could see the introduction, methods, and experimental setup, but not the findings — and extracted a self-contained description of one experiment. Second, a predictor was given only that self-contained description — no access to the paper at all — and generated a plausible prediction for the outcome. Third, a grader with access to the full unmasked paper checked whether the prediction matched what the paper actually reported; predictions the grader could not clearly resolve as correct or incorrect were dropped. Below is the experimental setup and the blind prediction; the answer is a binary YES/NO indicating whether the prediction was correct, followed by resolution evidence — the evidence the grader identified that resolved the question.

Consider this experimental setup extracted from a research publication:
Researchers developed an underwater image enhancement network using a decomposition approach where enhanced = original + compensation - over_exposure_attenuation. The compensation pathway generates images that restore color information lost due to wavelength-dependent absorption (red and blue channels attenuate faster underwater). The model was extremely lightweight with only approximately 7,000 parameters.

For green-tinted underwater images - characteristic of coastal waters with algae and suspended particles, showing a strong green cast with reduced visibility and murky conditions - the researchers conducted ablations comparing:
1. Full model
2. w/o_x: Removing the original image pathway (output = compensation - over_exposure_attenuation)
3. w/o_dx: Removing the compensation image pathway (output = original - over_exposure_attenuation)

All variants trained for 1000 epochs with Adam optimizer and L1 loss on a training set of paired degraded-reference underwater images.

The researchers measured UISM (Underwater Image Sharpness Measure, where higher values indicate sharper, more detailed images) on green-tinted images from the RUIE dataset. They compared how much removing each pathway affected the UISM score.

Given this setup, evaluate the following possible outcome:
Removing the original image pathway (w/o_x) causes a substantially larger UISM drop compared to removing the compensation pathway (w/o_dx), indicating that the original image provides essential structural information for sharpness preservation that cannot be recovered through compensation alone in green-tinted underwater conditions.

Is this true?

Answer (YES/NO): NO